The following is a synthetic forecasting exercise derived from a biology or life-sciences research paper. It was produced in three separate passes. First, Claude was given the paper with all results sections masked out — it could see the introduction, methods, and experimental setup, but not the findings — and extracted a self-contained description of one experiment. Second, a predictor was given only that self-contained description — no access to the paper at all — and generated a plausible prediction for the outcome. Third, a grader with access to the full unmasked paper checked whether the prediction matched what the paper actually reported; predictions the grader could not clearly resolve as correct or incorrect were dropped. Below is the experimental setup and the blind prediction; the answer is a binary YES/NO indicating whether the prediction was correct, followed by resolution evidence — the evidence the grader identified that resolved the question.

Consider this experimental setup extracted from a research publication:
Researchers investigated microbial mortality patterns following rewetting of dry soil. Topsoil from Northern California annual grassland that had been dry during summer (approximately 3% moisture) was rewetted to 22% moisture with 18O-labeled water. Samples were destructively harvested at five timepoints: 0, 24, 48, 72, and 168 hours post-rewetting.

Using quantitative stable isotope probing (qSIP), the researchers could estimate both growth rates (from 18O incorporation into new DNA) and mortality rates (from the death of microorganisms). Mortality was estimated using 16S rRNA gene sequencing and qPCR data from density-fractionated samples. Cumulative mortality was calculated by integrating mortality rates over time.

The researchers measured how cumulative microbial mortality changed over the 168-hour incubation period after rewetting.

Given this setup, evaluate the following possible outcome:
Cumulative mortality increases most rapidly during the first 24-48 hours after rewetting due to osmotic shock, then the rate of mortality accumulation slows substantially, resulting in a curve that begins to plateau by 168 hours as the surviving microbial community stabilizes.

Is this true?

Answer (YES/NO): NO